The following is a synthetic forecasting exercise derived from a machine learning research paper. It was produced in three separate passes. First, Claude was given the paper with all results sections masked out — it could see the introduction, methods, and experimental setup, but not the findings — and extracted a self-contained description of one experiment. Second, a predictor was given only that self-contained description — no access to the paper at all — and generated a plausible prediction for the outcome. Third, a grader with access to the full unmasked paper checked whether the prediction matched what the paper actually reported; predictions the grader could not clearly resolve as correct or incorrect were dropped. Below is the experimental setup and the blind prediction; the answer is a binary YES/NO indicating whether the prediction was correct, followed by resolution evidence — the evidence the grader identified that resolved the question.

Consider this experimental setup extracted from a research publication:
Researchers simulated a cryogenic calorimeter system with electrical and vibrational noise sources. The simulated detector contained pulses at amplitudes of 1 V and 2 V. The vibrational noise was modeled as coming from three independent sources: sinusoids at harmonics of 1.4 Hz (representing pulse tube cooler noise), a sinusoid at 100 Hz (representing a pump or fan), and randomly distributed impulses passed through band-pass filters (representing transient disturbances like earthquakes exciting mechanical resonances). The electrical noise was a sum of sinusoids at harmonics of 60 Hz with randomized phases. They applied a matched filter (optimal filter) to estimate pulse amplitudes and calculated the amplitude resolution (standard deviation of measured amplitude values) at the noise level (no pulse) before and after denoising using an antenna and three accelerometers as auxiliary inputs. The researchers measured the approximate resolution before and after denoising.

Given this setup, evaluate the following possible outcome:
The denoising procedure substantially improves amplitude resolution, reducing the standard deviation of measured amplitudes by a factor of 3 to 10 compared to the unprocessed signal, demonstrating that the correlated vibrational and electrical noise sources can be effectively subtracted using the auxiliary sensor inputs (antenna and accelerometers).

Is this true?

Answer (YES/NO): NO